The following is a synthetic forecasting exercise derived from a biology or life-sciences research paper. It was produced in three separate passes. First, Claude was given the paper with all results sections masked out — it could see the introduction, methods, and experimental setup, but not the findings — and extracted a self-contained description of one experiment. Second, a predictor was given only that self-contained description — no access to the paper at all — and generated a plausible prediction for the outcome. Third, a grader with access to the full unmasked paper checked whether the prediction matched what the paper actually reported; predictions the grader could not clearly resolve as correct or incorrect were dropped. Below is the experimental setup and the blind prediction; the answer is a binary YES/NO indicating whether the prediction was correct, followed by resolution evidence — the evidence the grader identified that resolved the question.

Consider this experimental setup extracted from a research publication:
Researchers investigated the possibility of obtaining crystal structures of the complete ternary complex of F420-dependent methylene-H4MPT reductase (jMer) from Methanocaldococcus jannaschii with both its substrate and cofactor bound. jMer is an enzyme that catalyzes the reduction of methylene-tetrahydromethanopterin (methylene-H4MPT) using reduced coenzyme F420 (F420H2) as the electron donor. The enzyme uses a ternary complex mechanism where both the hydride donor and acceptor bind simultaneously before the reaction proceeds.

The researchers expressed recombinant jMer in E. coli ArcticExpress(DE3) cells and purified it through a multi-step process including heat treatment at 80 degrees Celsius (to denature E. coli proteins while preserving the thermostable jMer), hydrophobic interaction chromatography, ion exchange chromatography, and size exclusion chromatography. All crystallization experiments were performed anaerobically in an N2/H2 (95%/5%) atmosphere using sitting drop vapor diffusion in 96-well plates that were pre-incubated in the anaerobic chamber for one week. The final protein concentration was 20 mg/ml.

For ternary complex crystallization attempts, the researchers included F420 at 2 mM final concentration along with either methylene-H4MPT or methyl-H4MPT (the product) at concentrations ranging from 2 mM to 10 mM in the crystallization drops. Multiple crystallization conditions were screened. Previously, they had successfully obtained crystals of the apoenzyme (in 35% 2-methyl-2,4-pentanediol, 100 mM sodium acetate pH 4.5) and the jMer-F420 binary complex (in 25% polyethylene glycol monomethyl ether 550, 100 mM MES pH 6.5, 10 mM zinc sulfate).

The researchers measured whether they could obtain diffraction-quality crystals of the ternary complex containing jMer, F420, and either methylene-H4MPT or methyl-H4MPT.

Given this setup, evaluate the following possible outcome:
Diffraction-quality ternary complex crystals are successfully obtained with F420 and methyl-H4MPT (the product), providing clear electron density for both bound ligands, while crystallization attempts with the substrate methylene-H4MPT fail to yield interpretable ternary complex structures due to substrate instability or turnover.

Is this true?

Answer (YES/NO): NO